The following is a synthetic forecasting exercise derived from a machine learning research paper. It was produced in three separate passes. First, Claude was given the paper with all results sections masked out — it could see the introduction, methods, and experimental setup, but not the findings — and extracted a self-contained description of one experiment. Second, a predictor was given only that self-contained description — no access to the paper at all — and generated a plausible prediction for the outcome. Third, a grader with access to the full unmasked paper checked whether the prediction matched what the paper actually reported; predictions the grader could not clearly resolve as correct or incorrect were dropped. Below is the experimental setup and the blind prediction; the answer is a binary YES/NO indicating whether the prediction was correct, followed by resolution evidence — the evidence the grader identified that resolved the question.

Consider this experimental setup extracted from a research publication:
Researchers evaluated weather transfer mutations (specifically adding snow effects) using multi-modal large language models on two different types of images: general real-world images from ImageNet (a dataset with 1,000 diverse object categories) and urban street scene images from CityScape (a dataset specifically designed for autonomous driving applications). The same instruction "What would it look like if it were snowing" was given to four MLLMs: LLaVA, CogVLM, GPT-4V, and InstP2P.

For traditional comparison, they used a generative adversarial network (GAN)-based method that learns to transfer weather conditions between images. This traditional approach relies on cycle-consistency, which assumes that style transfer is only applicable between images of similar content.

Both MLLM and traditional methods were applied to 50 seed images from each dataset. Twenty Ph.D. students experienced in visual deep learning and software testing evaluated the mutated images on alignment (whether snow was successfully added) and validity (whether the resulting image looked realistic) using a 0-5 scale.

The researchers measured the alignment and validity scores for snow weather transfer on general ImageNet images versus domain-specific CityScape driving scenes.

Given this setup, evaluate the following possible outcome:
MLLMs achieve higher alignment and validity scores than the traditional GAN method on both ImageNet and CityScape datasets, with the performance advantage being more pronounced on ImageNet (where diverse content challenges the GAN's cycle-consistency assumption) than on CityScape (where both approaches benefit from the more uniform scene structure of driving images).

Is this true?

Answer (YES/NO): NO